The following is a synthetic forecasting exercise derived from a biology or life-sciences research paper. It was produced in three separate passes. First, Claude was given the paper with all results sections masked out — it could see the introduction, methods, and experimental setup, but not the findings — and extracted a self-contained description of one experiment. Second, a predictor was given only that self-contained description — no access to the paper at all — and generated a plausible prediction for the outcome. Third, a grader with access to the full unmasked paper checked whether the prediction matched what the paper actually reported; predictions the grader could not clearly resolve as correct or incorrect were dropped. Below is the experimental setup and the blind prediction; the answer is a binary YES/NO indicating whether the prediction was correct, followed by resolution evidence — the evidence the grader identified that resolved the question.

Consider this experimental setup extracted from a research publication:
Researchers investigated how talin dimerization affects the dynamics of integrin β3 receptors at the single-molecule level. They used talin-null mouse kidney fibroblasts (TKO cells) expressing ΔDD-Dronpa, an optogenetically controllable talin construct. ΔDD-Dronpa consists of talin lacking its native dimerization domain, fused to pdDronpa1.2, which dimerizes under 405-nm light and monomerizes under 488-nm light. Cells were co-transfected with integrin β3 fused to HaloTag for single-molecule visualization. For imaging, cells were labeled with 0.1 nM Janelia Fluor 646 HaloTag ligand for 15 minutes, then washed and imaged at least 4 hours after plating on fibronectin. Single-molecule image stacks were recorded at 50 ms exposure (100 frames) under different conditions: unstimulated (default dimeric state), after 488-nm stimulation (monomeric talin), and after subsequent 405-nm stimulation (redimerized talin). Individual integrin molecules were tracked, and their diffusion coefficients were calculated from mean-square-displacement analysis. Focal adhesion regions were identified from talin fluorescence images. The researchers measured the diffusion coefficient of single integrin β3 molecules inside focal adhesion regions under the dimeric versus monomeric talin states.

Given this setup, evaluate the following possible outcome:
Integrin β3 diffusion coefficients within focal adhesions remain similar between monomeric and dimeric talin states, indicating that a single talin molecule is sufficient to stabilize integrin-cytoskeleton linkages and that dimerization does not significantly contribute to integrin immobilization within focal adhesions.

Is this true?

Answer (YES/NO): NO